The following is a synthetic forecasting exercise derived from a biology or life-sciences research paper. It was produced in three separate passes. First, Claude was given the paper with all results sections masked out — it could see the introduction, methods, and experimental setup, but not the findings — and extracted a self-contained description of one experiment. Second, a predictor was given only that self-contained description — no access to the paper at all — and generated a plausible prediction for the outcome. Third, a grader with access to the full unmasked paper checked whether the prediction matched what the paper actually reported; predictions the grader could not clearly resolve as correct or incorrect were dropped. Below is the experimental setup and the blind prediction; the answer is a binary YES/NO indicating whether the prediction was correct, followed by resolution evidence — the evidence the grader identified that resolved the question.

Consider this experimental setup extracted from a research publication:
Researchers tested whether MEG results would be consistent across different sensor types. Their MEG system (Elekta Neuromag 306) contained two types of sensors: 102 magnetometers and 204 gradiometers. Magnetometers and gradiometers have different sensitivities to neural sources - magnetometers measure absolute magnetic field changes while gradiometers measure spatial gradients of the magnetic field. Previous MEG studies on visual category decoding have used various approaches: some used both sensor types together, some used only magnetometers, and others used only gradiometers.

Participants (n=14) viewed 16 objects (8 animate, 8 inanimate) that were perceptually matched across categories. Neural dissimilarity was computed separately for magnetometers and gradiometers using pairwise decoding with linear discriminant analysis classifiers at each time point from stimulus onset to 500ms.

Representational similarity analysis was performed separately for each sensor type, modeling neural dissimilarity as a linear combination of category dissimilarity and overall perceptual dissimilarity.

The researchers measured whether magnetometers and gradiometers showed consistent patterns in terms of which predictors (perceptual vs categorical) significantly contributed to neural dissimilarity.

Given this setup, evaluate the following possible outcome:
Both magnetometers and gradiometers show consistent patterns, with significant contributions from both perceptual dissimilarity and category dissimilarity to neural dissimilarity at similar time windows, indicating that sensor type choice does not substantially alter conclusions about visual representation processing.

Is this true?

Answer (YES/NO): NO